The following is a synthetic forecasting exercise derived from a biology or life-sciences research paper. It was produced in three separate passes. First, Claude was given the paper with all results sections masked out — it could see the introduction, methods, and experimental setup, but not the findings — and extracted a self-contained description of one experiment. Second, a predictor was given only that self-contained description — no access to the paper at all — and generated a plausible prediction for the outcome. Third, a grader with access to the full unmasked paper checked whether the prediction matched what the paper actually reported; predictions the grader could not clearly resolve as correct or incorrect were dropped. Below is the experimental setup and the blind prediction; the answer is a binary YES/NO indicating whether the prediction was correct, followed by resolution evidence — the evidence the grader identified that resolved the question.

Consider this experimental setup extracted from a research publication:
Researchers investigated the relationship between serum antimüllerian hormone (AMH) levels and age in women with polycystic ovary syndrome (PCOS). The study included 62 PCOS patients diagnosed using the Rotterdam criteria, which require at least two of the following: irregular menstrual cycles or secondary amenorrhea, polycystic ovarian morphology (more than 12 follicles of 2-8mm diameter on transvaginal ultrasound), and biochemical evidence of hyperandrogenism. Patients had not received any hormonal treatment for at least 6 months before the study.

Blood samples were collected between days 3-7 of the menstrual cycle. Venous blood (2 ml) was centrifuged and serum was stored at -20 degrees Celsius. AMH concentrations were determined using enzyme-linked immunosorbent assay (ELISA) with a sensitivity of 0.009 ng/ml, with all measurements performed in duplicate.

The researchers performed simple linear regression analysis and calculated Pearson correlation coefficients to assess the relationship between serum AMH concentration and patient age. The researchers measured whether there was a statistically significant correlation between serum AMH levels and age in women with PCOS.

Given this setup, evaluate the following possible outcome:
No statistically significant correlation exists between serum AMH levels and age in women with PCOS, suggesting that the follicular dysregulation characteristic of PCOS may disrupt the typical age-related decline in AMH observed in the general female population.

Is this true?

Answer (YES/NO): YES